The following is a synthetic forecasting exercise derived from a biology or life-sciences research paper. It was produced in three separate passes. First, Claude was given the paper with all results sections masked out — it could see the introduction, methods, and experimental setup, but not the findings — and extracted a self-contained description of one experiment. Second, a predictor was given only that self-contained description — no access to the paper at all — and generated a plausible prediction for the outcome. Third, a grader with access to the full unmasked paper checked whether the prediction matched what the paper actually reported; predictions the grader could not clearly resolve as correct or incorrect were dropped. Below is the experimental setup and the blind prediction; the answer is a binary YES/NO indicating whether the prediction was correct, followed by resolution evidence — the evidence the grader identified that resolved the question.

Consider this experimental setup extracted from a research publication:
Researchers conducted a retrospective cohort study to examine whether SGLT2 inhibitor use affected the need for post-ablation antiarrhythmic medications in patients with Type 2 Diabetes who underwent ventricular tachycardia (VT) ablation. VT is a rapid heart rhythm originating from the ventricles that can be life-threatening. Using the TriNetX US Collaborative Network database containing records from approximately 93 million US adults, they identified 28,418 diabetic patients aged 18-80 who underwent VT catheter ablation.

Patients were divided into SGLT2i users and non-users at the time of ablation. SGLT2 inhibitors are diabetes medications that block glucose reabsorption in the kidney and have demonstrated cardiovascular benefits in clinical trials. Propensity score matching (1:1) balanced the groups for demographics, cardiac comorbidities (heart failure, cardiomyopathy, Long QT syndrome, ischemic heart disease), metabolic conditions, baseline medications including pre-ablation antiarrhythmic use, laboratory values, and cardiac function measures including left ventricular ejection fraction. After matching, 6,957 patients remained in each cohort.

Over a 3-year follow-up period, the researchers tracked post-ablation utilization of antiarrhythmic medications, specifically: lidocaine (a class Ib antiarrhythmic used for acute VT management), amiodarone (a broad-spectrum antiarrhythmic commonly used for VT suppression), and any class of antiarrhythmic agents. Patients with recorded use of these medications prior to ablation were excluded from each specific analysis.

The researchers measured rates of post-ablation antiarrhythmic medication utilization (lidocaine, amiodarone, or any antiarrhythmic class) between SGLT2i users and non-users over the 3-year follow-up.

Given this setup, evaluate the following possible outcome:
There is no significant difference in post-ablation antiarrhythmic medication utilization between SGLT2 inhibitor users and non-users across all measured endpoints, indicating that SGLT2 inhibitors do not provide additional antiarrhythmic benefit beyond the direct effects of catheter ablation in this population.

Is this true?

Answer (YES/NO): NO